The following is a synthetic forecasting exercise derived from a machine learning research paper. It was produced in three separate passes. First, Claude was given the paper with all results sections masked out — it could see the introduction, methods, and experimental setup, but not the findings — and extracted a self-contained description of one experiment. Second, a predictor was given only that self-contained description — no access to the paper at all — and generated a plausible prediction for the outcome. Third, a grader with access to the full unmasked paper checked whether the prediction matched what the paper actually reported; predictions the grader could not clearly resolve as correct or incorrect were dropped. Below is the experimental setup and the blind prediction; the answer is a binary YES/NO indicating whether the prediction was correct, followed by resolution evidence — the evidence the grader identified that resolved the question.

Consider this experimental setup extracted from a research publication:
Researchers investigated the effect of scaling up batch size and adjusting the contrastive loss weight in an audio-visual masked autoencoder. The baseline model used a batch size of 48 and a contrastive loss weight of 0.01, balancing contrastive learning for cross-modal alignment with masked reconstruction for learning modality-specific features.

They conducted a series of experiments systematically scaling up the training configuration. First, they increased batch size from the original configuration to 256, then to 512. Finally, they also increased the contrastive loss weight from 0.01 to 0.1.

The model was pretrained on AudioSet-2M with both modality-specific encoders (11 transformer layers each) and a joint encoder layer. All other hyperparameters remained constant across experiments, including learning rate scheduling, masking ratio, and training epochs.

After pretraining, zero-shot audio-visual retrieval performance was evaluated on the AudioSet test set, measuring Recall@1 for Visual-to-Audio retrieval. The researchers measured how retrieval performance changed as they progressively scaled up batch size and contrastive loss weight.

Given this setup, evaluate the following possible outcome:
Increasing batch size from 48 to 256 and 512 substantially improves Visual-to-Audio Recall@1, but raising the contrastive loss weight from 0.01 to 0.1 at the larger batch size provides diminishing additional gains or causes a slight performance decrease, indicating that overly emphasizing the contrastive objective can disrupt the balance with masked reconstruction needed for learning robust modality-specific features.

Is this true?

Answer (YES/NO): NO